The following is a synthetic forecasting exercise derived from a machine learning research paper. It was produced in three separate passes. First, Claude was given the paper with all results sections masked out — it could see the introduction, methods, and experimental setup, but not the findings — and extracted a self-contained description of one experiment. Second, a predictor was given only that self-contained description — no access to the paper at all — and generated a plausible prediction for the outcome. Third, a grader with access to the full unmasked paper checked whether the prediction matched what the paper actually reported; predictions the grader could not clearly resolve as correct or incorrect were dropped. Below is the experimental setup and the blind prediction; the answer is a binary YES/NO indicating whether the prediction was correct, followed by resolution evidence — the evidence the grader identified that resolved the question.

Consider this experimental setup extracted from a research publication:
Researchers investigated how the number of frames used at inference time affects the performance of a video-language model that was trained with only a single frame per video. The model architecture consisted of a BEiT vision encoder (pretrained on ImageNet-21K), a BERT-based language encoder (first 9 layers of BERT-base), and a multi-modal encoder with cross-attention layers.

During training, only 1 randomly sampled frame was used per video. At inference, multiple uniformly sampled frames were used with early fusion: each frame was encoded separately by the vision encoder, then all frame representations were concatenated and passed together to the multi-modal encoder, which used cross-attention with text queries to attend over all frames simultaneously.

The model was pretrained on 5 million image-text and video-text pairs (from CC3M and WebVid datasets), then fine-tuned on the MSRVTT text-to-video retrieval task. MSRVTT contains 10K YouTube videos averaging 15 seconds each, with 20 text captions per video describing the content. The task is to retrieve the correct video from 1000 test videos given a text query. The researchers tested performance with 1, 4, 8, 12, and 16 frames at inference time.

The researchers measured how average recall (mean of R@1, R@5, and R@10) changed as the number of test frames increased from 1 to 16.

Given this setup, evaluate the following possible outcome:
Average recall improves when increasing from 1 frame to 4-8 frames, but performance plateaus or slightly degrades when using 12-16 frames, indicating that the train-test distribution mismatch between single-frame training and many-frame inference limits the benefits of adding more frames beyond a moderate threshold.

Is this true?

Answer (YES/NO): NO